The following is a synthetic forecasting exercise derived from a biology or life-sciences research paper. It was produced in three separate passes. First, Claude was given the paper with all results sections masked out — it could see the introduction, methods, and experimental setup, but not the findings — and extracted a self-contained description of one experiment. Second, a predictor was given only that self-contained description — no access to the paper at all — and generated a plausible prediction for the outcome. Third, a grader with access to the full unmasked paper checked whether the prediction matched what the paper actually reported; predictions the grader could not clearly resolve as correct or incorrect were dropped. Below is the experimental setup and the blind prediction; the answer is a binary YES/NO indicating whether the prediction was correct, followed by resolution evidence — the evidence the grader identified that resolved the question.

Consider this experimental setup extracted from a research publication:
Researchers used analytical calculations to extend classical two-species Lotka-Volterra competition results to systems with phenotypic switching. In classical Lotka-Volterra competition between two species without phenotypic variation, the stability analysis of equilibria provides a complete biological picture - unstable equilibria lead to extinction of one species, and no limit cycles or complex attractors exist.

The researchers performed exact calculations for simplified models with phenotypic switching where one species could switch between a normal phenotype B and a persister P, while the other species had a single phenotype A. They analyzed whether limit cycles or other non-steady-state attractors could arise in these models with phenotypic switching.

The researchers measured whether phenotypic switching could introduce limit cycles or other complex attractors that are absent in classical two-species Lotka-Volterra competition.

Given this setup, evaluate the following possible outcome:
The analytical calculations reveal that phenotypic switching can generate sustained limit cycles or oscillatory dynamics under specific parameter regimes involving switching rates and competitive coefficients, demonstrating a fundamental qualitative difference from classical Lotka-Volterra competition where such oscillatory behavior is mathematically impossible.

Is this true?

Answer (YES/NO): YES